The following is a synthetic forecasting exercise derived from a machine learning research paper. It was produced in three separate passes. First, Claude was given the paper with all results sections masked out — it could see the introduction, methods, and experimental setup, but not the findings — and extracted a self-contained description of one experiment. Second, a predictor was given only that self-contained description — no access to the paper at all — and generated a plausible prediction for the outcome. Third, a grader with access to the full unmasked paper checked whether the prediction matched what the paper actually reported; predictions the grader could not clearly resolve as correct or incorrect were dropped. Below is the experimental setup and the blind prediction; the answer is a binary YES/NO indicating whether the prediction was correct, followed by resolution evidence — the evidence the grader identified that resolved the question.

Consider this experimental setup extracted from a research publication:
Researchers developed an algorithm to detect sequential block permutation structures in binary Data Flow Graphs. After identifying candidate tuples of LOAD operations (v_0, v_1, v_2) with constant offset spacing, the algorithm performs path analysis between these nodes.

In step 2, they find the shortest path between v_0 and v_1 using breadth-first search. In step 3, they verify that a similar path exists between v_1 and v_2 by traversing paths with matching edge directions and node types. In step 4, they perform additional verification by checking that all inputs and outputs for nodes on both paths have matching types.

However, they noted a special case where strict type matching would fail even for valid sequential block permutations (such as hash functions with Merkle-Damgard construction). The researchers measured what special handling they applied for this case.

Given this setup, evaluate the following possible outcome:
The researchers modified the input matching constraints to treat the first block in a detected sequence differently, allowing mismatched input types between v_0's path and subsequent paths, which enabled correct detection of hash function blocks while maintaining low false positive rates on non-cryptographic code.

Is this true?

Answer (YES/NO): NO